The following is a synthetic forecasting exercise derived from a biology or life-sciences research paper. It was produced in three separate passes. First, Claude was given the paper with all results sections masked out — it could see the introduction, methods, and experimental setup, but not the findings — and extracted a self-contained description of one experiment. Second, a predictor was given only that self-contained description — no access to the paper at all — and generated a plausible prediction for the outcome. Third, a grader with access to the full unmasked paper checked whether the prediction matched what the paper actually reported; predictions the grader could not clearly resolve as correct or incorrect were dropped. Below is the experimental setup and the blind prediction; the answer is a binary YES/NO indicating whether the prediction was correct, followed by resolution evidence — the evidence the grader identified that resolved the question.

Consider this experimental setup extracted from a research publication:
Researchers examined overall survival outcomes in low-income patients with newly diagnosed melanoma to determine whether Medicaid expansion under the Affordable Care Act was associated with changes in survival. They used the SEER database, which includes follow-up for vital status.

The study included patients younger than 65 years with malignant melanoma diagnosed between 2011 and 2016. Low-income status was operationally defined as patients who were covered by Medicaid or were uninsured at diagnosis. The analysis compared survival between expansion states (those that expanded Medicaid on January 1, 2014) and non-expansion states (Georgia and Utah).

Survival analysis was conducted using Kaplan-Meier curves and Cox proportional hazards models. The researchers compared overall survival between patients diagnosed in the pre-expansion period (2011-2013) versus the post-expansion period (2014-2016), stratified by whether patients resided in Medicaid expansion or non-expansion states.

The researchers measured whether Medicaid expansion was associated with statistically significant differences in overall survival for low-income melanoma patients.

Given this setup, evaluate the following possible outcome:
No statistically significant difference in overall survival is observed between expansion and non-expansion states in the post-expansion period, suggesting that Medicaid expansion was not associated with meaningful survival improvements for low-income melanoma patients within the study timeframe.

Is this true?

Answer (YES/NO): YES